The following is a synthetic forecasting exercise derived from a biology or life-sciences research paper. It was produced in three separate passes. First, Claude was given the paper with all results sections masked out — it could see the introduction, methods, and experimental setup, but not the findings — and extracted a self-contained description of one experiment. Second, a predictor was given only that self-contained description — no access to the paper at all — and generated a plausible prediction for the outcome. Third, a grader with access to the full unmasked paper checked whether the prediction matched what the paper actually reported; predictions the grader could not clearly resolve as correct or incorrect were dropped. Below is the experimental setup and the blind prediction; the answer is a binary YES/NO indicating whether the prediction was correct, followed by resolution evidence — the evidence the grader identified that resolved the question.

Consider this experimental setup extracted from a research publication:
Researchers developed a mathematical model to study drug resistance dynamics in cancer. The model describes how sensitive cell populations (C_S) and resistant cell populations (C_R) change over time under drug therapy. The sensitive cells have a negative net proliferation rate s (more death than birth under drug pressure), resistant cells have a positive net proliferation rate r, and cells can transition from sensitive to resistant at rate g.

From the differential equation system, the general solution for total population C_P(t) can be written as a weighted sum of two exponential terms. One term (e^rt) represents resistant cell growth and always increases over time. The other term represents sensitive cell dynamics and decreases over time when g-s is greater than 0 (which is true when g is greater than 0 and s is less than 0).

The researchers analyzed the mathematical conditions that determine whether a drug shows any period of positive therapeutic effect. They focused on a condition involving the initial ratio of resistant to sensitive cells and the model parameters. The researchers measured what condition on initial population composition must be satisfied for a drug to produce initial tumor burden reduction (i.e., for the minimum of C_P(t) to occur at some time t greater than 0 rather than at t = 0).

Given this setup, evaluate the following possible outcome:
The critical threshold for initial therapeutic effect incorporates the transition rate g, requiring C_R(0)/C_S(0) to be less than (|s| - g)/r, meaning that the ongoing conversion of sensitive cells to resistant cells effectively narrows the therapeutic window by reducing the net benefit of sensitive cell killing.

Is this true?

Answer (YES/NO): NO